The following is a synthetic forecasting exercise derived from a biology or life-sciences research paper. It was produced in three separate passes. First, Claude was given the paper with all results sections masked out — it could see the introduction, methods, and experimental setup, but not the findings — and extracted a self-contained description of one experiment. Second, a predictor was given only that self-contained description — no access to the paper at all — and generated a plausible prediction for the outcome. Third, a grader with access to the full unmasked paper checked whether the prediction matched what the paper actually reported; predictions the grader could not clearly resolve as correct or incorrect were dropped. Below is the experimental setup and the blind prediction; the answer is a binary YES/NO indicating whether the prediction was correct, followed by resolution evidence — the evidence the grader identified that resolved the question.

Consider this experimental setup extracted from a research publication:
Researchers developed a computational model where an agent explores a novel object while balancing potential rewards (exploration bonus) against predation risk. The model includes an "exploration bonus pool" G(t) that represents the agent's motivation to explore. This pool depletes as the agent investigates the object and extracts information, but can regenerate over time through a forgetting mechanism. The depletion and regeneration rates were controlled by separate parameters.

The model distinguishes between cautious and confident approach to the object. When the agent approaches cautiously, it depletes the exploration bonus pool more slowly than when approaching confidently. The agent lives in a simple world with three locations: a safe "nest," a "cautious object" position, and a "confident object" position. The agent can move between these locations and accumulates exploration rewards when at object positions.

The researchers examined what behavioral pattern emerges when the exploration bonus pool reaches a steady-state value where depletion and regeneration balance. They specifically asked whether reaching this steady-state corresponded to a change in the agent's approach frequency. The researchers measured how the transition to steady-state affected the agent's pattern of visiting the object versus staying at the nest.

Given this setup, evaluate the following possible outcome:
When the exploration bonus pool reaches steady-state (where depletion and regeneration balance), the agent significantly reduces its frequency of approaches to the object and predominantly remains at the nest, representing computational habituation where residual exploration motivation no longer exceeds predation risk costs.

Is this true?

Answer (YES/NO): NO